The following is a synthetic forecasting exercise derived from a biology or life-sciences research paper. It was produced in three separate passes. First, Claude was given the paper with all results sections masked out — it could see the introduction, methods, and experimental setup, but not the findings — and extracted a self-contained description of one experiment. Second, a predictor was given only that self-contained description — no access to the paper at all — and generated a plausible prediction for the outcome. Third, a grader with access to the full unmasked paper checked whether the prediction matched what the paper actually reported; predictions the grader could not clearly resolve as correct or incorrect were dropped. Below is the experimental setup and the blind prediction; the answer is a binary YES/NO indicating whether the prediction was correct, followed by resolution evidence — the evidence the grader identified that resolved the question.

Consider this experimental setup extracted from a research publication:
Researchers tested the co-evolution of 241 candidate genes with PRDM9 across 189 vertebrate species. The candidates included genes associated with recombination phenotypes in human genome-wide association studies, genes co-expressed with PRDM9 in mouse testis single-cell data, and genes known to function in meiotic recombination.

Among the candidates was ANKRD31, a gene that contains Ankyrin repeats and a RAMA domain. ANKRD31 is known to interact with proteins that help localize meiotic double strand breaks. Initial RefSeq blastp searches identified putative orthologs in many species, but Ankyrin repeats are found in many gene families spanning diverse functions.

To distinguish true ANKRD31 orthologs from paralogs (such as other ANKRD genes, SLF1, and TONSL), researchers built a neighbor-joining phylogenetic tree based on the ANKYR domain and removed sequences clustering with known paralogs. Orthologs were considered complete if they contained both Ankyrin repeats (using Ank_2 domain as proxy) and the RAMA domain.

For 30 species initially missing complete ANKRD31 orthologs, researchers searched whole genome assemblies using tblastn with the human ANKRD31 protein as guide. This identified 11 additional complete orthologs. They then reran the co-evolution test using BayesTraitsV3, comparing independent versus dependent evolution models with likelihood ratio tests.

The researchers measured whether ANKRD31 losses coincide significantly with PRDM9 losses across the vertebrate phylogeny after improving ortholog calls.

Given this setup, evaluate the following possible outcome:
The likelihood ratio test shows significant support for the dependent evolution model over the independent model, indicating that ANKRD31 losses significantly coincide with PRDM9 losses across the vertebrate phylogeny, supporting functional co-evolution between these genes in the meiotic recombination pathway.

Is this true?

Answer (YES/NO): NO